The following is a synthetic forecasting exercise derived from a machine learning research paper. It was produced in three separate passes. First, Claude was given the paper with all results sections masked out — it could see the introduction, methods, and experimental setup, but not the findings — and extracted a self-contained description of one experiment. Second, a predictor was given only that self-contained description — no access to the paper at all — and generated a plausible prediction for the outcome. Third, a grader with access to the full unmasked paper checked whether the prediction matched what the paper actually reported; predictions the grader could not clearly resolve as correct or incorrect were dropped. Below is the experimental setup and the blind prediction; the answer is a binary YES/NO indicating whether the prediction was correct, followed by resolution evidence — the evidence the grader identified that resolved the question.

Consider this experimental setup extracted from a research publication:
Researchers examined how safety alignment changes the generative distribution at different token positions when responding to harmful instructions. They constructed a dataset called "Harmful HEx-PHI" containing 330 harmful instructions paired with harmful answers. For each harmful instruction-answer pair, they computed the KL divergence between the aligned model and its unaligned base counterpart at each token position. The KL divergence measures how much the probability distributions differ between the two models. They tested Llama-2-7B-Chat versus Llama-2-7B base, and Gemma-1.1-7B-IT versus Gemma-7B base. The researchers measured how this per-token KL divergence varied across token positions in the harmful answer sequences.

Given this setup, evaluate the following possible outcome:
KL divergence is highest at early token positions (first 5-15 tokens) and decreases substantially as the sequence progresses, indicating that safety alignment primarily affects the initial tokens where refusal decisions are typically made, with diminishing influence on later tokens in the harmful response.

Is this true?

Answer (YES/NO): YES